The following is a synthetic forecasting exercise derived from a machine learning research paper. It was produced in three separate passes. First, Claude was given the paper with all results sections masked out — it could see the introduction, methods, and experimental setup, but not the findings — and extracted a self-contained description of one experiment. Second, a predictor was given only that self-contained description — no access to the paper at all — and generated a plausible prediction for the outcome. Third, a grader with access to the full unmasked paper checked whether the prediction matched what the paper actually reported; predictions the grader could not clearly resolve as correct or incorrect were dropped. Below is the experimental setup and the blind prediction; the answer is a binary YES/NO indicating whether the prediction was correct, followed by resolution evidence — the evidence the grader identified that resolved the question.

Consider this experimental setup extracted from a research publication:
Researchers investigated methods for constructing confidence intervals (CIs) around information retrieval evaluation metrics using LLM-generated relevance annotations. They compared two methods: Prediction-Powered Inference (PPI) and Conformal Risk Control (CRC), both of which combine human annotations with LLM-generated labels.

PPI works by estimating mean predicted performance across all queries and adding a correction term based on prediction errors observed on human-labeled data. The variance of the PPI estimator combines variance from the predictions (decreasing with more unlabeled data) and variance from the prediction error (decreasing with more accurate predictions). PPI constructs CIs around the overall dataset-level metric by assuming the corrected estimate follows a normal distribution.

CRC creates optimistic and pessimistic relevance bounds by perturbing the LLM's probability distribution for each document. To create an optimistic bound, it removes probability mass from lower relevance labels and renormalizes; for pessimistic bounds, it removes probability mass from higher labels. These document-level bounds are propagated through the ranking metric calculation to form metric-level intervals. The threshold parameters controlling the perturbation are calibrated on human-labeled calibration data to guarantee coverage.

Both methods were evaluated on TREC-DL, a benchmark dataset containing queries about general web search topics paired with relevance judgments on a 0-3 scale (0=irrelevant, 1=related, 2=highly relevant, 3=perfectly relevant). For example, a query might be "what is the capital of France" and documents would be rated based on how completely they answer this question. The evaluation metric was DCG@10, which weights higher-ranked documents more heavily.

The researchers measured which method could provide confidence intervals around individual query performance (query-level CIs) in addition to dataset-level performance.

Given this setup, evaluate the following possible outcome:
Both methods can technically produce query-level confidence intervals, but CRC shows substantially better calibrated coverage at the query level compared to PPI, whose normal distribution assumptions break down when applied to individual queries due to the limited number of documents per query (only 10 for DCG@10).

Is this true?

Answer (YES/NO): NO